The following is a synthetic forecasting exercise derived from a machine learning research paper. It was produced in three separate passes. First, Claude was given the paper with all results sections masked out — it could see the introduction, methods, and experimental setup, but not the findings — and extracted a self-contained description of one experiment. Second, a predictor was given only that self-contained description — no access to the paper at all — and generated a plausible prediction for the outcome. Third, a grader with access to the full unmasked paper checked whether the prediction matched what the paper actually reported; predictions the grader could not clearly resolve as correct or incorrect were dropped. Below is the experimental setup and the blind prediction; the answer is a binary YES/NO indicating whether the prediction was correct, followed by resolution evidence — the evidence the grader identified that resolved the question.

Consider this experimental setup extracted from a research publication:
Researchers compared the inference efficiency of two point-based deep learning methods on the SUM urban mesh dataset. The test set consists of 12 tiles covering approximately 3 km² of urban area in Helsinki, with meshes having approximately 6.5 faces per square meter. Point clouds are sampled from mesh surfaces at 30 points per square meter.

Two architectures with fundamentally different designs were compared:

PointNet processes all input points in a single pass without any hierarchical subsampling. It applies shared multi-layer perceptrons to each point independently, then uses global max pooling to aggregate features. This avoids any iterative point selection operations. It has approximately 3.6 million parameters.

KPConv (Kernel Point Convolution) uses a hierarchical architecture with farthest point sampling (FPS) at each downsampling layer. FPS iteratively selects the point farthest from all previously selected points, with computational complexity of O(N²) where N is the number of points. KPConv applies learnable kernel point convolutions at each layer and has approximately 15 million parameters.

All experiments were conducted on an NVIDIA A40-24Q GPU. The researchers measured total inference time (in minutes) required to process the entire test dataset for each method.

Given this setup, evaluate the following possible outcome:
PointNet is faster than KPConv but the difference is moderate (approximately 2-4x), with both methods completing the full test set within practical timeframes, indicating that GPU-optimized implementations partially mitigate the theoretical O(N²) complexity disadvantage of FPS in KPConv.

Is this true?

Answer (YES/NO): NO